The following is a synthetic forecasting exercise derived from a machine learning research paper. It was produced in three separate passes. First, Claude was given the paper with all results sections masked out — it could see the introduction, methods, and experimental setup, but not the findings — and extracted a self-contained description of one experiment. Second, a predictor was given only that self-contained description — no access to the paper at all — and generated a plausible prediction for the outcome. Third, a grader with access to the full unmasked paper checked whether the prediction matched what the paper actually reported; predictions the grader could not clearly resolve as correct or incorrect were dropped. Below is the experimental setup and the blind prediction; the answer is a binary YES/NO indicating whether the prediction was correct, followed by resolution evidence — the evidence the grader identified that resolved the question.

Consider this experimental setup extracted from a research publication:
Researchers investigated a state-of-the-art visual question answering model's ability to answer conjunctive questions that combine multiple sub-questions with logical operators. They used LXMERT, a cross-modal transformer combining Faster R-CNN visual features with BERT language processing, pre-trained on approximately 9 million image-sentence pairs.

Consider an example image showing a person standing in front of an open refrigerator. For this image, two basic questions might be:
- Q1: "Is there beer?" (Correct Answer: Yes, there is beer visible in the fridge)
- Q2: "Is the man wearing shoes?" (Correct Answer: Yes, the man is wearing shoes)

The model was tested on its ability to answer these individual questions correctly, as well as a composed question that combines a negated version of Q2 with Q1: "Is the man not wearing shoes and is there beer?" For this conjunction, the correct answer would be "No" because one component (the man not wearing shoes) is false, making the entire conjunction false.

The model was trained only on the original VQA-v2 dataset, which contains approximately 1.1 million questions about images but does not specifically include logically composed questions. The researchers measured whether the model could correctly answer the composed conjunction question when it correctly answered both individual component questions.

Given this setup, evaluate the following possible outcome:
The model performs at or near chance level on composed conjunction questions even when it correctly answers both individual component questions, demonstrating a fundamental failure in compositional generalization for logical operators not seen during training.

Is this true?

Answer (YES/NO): YES